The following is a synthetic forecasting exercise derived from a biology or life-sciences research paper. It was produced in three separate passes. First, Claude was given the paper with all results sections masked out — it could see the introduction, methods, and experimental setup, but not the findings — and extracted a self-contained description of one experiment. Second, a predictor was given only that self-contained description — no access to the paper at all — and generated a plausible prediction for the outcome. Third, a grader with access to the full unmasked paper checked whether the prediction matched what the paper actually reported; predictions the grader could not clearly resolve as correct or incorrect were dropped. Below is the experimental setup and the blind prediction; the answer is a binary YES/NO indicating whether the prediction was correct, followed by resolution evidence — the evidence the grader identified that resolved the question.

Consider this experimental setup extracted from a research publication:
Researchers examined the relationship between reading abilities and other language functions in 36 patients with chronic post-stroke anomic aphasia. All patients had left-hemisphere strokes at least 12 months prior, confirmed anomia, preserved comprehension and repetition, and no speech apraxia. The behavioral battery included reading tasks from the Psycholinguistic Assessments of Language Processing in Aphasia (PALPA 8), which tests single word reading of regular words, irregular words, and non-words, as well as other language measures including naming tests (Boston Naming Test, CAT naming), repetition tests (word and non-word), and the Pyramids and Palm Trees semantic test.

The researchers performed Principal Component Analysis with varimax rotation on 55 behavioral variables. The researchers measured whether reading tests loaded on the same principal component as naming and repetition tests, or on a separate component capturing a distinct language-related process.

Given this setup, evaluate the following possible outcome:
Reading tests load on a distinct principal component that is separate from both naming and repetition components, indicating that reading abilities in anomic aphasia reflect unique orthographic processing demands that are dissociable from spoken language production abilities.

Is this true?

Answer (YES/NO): NO